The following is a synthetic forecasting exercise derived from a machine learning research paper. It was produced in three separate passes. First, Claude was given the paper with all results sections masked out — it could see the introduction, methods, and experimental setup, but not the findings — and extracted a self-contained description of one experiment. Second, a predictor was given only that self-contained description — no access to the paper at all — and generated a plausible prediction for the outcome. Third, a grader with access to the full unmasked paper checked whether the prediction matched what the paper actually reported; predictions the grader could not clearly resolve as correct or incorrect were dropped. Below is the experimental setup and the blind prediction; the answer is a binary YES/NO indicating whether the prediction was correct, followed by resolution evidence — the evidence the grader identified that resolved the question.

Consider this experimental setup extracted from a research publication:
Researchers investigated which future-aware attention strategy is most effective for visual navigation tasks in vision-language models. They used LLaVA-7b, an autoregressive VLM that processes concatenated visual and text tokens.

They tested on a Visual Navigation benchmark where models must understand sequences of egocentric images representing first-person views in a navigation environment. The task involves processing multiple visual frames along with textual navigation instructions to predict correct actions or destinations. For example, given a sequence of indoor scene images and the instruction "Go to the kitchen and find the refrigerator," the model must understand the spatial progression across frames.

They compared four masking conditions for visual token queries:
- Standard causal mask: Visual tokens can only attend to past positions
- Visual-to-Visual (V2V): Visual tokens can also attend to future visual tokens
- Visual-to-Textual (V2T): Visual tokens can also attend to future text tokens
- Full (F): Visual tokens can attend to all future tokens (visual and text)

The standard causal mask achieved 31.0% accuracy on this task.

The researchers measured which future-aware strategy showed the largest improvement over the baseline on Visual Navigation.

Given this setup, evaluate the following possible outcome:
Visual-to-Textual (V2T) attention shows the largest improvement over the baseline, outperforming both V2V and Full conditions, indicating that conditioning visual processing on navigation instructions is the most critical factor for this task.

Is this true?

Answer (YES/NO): NO